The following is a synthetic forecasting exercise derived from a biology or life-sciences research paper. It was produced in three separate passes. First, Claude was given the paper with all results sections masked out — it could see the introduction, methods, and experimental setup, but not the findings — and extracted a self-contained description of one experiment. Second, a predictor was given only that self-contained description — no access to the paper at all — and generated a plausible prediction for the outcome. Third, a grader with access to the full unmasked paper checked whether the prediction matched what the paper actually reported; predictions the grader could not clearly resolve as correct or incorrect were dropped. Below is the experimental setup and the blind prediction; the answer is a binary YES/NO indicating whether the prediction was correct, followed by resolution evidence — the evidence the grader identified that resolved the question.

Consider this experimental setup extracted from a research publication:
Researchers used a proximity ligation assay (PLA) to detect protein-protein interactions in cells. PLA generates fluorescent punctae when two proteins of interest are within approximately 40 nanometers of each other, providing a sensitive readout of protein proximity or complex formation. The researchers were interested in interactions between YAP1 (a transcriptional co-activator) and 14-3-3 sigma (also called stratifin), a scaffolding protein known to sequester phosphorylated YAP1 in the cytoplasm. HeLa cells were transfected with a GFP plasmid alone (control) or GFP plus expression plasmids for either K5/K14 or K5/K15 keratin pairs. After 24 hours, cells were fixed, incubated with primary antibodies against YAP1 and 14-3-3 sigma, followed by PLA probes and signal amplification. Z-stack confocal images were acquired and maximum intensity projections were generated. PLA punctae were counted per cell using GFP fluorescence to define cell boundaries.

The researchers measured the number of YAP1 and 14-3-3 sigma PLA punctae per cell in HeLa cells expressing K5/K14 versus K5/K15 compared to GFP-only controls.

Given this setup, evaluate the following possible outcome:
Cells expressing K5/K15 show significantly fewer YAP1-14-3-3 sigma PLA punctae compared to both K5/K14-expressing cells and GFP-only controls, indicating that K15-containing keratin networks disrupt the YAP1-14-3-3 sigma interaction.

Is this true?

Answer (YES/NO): NO